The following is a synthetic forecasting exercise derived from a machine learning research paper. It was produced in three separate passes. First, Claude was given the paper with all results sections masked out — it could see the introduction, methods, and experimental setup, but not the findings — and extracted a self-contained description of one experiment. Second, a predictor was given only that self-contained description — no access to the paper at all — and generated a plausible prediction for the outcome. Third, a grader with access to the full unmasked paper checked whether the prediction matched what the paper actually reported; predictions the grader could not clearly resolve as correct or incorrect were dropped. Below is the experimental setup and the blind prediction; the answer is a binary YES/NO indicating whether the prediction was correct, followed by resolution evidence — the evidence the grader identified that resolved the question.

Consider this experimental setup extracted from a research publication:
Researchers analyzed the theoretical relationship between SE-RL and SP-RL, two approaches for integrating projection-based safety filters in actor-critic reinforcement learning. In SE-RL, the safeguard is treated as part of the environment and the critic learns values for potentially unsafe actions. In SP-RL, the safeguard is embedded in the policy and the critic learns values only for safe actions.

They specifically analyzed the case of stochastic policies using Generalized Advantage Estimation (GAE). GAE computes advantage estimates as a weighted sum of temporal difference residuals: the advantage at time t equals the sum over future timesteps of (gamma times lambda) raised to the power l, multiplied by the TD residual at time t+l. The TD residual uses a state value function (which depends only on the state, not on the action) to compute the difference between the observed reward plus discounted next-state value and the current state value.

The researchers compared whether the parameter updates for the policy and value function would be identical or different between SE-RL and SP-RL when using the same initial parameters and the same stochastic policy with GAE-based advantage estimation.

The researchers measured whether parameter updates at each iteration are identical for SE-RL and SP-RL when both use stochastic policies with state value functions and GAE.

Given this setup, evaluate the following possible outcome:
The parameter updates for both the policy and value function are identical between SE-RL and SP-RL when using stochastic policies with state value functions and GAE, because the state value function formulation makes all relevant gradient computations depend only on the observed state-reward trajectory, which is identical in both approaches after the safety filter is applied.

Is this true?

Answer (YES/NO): YES